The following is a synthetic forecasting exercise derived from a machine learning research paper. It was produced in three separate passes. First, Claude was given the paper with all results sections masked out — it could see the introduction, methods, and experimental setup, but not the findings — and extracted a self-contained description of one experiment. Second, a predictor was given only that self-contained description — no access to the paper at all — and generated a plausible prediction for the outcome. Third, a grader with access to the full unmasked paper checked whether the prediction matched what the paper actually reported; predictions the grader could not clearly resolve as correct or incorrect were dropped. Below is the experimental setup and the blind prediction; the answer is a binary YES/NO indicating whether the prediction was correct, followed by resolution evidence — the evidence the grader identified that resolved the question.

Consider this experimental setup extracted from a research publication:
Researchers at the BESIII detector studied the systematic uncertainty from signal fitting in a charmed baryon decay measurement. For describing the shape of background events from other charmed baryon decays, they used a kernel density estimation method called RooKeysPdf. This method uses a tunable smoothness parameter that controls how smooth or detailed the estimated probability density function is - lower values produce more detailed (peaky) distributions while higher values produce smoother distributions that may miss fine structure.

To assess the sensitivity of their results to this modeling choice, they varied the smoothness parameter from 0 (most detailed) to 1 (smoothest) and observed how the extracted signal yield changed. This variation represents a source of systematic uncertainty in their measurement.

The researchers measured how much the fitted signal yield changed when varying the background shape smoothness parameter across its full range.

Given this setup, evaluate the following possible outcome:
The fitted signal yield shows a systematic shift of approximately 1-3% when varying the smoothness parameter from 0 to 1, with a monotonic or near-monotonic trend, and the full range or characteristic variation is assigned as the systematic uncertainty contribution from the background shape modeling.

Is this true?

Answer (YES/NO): YES